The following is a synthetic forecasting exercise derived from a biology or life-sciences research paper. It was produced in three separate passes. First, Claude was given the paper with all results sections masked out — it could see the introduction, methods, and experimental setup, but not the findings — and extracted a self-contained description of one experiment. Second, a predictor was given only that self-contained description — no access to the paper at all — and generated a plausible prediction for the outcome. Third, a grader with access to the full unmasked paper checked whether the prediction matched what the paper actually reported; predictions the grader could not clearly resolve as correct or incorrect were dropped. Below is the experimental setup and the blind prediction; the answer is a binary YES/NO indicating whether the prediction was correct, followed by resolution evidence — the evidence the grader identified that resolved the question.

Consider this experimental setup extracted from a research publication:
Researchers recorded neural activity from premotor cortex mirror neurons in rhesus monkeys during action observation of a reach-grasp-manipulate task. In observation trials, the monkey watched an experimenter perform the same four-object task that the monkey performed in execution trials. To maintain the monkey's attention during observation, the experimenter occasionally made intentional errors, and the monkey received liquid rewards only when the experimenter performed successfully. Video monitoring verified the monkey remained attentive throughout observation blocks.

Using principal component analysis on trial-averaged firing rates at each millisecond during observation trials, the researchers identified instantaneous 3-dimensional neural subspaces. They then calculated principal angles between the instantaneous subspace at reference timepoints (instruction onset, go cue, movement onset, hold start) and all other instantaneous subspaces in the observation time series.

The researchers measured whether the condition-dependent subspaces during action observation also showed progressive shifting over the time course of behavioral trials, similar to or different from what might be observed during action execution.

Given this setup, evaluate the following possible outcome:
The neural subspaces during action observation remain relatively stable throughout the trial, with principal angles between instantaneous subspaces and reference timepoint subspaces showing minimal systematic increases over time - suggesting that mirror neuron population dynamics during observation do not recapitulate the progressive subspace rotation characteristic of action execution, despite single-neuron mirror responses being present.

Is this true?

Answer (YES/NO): NO